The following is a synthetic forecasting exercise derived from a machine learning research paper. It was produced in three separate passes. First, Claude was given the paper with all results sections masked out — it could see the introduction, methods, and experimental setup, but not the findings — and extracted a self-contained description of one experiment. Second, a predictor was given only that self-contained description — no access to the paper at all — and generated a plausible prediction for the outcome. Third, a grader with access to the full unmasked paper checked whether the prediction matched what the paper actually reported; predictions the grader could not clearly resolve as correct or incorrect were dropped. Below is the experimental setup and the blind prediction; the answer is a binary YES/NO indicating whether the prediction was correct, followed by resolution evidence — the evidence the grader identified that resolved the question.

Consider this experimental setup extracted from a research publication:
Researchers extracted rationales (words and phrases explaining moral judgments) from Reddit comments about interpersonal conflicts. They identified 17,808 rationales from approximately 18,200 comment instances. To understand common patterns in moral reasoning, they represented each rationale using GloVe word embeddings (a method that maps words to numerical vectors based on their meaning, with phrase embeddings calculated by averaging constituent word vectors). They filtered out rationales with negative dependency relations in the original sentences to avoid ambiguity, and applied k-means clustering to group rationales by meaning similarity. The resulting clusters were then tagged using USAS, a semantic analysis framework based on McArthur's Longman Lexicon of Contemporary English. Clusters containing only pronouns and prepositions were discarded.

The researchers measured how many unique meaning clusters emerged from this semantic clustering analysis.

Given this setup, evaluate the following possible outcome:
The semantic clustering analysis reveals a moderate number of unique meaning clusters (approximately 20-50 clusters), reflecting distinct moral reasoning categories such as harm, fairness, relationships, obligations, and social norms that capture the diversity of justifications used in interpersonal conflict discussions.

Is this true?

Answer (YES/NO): NO